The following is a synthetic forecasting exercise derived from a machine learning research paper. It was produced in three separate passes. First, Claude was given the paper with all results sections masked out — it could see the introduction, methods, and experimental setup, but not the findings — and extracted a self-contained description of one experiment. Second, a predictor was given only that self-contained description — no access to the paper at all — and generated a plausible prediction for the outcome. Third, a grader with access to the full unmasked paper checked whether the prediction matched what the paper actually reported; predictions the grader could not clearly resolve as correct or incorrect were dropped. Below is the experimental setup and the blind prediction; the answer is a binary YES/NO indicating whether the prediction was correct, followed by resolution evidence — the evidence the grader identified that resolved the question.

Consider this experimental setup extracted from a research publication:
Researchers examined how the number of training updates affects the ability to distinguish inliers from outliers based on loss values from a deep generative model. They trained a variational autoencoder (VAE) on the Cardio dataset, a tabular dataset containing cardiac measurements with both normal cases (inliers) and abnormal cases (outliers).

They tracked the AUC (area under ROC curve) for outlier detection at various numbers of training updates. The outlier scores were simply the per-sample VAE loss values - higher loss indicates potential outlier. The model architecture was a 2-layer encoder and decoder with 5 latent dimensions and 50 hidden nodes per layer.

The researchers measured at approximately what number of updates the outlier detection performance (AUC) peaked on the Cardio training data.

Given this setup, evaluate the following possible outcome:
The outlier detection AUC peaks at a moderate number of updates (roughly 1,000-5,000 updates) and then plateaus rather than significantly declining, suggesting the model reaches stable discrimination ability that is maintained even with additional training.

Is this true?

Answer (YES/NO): NO